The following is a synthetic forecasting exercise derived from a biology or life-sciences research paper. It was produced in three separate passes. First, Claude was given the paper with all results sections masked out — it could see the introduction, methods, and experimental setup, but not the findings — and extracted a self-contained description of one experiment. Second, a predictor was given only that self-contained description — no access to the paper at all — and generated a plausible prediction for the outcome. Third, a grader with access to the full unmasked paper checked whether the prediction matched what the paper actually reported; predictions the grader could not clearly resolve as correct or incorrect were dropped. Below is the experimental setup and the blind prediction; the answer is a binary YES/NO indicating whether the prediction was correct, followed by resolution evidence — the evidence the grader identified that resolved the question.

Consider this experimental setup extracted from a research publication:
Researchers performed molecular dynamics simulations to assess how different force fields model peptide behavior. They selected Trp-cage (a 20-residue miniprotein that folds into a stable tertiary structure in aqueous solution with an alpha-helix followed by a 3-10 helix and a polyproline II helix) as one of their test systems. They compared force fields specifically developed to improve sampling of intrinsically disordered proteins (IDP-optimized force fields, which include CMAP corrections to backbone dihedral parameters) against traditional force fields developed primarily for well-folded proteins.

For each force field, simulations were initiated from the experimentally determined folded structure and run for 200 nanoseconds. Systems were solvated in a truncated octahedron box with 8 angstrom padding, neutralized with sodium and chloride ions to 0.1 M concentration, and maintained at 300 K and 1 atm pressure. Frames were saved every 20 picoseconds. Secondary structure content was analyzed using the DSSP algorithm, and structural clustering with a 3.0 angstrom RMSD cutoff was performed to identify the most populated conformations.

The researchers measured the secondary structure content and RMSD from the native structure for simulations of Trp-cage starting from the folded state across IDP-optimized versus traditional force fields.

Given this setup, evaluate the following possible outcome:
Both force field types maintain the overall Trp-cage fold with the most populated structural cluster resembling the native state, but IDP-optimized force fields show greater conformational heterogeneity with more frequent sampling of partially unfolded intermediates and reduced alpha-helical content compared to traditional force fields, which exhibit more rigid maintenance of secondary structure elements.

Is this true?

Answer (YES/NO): NO